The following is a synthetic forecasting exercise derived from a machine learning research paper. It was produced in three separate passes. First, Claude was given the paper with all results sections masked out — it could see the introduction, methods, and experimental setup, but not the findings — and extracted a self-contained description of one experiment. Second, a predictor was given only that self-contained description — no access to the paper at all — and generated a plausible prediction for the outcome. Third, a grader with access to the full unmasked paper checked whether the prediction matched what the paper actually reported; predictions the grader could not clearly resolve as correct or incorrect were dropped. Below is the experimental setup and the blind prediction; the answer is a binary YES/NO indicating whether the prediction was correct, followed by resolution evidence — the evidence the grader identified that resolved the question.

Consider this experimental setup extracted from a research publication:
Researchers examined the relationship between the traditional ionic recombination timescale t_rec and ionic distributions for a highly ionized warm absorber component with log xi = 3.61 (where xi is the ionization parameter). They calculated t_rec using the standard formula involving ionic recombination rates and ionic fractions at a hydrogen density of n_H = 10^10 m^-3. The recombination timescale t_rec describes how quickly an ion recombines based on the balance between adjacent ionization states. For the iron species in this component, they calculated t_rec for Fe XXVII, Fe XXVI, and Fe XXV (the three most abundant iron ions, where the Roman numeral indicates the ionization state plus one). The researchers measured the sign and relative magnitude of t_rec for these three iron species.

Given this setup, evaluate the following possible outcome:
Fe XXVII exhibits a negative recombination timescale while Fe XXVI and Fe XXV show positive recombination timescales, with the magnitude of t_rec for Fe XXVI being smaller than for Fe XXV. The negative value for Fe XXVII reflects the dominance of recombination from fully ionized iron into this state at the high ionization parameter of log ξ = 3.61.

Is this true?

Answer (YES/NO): NO